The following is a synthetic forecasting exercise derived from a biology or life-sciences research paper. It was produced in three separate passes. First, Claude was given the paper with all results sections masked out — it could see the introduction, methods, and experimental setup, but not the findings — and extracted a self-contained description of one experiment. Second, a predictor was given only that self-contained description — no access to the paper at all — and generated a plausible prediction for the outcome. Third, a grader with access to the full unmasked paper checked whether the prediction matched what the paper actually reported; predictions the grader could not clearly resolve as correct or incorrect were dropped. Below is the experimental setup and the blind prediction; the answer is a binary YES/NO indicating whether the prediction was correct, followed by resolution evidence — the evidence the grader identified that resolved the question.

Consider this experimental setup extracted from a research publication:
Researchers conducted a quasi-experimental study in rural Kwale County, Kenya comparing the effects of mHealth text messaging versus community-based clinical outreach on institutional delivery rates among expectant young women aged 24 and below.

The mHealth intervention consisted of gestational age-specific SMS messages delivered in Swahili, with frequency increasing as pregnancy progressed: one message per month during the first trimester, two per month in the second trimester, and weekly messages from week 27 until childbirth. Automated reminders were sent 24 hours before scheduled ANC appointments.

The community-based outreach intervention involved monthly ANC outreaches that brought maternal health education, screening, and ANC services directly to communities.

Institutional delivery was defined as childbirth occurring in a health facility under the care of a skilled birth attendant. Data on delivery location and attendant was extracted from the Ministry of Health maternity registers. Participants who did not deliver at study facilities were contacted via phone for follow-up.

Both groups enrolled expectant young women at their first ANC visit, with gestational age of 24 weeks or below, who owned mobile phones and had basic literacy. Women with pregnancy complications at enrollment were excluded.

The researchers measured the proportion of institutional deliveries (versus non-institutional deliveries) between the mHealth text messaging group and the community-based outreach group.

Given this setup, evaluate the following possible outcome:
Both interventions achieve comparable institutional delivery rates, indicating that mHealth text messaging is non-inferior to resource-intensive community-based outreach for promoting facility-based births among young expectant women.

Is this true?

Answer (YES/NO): YES